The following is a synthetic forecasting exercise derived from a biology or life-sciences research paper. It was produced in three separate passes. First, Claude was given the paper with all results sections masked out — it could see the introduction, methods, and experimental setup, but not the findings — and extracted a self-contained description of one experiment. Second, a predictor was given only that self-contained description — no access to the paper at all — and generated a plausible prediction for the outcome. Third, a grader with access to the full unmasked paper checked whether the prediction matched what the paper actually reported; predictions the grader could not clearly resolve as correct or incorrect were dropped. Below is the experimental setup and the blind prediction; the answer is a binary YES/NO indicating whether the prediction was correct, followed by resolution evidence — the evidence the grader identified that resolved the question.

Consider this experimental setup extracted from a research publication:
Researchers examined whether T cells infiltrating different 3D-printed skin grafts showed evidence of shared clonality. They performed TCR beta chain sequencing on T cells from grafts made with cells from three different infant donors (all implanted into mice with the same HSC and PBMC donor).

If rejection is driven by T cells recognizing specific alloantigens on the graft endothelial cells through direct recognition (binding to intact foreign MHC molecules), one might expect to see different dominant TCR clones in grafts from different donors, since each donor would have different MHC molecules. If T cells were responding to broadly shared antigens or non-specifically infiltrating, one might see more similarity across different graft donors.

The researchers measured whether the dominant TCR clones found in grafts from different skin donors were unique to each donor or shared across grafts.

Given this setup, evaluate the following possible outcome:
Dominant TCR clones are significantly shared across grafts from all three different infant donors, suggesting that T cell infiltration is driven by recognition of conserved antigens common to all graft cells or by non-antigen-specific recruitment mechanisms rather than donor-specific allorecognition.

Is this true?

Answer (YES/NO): NO